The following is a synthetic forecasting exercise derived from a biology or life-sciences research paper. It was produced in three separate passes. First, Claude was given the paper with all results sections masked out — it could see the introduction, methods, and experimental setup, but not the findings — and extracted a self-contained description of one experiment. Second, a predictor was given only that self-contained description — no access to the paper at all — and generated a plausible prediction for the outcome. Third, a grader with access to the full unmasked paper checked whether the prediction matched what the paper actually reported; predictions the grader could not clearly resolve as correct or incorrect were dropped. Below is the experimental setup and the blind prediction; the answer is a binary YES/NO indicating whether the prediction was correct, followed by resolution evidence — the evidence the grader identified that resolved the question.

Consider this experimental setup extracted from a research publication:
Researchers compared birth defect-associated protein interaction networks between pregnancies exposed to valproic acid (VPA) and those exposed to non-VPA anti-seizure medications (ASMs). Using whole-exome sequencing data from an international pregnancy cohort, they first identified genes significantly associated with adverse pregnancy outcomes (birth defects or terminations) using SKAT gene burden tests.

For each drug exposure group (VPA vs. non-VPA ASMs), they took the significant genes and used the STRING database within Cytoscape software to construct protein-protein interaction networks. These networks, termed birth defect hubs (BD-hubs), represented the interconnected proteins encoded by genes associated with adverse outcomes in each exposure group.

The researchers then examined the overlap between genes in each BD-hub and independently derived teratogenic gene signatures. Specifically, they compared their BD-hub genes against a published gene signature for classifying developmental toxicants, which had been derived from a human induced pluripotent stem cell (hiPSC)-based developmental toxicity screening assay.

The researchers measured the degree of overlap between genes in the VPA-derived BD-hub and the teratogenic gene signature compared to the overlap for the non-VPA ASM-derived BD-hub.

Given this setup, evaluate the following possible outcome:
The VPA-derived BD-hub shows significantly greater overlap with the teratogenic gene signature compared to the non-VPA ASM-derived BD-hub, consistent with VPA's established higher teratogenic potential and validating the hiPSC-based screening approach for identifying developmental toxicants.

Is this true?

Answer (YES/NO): NO